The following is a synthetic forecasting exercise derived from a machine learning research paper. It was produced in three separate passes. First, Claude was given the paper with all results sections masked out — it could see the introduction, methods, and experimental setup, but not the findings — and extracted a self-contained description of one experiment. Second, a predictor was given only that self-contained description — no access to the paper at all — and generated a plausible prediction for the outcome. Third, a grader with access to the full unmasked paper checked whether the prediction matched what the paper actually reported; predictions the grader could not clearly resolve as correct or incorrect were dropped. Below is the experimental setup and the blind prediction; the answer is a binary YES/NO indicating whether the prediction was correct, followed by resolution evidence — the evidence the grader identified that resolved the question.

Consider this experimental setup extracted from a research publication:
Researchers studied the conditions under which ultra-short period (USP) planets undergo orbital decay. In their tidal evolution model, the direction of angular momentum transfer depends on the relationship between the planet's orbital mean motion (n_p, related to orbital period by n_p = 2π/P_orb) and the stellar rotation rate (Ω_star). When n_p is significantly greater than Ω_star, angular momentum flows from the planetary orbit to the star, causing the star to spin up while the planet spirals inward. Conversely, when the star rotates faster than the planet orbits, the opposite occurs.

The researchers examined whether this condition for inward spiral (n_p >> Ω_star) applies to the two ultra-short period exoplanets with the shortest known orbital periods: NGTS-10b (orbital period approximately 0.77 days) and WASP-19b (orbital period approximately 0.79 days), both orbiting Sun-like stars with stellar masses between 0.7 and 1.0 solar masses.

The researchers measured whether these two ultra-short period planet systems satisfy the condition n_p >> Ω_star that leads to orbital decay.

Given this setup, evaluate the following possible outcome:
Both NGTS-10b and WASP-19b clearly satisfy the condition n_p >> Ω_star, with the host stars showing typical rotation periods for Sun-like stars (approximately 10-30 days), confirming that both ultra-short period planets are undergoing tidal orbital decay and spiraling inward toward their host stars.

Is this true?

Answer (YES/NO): YES